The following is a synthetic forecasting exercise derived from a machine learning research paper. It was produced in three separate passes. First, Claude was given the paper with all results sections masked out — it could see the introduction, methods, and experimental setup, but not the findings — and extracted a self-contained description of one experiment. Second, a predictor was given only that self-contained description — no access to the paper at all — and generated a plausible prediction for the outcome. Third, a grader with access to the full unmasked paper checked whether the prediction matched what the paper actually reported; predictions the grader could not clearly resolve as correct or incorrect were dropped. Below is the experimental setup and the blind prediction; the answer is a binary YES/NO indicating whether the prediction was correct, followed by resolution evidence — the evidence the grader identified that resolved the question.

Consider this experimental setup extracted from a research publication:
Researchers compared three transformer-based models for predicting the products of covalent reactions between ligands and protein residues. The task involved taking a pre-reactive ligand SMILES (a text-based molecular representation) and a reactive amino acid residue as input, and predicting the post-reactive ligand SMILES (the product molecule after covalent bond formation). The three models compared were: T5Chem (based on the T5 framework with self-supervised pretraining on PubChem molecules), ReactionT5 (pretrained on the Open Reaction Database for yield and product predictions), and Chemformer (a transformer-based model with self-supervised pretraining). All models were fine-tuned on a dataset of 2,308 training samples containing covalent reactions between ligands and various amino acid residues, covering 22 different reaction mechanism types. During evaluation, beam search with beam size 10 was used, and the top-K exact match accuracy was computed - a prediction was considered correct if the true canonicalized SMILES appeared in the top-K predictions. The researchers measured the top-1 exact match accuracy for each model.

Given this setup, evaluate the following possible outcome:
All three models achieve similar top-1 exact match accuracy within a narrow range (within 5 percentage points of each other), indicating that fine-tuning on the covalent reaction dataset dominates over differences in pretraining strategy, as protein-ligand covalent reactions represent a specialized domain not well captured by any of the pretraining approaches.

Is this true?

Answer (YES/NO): NO